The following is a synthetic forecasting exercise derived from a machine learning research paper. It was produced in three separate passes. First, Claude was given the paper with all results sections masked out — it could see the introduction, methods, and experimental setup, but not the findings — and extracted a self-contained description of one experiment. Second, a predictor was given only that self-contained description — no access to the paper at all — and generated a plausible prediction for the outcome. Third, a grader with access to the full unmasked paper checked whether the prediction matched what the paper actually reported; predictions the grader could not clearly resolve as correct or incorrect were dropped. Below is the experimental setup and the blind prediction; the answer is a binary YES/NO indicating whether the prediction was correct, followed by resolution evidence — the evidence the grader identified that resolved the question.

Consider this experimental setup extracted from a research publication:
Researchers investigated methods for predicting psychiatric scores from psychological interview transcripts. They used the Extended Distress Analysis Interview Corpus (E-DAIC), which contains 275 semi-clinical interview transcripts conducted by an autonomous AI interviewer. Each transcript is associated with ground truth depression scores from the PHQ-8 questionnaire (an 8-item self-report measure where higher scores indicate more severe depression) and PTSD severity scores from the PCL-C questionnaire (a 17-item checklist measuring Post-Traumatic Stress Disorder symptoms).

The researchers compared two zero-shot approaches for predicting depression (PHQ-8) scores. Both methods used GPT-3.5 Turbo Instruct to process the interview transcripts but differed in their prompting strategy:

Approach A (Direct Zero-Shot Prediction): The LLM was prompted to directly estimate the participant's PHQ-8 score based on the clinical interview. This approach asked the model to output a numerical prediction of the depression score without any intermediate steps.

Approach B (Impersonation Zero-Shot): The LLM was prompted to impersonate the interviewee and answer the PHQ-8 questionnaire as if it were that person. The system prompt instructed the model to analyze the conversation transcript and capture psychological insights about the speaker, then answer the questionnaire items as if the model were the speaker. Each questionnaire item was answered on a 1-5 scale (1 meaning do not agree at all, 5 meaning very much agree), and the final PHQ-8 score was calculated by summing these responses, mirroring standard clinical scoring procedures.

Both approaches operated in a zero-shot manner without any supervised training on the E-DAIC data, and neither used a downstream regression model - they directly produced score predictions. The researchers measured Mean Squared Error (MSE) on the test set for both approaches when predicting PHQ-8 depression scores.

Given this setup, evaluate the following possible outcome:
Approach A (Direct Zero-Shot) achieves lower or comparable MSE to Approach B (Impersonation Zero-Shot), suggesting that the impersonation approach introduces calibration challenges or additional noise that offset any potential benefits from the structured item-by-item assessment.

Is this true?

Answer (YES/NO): NO